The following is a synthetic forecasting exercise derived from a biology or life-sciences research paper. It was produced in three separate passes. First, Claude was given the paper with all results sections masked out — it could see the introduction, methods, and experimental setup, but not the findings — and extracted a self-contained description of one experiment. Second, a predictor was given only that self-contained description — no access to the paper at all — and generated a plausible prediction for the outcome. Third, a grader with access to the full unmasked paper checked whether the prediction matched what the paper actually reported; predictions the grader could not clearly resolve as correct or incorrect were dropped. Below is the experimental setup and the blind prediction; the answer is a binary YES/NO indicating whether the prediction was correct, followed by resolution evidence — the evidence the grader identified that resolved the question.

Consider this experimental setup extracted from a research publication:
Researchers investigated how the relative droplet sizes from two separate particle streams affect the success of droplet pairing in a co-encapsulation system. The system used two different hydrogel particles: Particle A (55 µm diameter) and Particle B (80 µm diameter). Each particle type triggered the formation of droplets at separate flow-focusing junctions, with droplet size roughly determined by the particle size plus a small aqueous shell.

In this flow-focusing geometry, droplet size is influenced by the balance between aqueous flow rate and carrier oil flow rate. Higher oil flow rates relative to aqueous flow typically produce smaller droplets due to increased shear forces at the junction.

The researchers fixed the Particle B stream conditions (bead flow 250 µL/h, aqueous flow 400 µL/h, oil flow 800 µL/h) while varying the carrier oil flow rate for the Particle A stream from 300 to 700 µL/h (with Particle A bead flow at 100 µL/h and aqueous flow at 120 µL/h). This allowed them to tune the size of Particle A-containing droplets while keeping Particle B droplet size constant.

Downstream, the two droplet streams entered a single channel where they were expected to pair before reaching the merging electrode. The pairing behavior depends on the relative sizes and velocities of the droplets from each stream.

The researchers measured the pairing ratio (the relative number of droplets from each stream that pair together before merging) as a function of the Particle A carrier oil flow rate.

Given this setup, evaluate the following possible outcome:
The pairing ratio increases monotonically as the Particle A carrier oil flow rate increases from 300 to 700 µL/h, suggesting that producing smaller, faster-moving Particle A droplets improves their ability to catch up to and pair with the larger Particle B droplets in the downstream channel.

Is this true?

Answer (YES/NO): NO